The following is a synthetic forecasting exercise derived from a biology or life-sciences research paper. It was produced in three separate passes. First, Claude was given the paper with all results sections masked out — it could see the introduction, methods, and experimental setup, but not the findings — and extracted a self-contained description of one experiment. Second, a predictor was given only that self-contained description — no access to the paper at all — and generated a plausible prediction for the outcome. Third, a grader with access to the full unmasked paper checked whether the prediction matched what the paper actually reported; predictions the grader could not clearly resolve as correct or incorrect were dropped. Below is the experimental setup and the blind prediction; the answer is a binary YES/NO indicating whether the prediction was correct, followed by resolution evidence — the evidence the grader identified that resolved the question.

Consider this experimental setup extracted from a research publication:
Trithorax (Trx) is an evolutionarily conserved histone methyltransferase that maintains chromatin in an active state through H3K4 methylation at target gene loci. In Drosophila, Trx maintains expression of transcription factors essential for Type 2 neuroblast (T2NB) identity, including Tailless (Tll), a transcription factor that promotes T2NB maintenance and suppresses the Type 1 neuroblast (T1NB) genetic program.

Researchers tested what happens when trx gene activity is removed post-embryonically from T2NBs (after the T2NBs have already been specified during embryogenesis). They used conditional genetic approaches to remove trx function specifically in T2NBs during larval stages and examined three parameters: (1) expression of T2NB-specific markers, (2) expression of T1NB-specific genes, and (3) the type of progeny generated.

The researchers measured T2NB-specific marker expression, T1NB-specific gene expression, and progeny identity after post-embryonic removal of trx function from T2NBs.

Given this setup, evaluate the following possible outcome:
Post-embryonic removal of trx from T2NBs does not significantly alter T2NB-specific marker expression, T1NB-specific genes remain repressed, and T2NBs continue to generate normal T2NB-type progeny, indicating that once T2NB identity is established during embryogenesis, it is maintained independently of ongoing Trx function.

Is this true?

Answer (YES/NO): NO